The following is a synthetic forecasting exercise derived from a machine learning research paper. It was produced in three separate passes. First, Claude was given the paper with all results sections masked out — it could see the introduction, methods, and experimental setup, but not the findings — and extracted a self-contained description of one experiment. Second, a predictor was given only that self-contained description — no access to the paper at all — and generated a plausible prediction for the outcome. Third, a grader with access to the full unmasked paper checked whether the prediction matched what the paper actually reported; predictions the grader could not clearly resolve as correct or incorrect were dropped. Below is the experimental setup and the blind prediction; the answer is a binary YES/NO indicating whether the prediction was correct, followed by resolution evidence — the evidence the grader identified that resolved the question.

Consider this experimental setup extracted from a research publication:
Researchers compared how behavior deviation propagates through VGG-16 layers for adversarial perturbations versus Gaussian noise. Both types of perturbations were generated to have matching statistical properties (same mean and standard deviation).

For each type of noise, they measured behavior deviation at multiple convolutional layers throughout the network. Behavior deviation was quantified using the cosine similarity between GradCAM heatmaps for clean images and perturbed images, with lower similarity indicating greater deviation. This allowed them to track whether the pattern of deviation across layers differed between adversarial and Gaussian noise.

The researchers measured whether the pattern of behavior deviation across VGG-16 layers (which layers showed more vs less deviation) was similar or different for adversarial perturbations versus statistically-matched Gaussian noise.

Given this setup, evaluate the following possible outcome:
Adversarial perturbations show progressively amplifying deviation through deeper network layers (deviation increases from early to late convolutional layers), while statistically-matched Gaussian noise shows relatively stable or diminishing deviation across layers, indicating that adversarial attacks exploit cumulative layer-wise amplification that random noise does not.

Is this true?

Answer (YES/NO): NO